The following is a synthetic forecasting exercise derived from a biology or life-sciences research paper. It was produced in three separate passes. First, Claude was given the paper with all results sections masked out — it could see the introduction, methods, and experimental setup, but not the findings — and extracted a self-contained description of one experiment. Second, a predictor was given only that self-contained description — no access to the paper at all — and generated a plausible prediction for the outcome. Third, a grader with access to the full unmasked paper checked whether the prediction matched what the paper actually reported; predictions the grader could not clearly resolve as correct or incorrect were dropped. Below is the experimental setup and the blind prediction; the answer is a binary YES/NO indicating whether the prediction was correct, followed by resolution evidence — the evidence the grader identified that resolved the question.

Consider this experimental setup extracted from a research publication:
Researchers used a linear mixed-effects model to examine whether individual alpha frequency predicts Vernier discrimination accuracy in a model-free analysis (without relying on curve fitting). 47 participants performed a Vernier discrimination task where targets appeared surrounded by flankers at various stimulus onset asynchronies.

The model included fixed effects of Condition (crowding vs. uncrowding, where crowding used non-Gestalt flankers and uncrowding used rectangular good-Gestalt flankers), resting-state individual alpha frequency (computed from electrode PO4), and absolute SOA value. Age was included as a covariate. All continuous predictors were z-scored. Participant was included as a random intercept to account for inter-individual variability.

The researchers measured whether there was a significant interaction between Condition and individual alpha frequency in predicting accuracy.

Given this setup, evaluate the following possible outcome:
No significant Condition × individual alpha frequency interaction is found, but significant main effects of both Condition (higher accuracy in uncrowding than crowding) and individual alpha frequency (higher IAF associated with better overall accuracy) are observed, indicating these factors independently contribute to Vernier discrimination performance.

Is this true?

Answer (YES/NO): NO